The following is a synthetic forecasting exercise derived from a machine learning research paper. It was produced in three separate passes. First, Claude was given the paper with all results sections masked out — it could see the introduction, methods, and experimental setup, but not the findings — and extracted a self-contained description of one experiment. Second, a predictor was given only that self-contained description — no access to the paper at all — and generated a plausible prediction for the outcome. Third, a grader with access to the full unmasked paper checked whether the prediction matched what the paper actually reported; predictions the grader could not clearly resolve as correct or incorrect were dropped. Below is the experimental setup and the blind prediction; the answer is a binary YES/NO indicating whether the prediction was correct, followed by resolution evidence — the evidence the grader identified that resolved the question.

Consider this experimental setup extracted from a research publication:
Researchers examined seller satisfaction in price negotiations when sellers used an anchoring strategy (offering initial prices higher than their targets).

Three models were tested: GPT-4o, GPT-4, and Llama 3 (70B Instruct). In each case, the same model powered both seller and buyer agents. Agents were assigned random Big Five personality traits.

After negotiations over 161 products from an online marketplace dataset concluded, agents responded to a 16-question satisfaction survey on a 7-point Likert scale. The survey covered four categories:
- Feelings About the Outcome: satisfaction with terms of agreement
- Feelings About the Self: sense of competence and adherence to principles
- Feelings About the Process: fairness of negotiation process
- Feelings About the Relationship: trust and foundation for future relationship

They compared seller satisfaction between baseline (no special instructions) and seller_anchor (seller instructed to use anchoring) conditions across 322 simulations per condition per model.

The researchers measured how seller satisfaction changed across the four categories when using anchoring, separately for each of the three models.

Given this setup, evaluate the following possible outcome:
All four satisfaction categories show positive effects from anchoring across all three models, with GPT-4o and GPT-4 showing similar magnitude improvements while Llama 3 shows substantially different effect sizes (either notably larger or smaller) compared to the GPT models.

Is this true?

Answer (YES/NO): NO